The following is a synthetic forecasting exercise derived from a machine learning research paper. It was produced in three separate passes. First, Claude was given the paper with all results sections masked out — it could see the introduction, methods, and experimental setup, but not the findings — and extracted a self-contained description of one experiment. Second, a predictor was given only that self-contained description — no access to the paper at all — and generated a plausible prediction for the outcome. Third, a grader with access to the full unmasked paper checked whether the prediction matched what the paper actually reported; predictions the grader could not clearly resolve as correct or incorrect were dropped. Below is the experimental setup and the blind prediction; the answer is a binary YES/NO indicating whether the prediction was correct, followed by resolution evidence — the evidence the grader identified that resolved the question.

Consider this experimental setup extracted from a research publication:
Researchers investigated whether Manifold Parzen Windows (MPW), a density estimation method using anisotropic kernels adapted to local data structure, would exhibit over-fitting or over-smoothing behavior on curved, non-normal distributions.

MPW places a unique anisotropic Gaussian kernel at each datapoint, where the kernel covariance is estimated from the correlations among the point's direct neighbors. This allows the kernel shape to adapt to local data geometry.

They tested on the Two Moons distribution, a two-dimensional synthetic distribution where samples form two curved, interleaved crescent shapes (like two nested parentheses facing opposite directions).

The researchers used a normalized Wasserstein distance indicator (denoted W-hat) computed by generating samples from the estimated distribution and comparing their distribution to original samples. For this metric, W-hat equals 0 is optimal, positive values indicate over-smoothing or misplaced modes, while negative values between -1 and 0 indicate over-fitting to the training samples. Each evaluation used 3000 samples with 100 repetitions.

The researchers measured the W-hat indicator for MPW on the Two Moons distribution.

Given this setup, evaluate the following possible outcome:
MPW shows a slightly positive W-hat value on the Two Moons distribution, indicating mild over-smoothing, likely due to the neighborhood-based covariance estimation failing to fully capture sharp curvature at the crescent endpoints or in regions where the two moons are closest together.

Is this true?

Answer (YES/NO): NO